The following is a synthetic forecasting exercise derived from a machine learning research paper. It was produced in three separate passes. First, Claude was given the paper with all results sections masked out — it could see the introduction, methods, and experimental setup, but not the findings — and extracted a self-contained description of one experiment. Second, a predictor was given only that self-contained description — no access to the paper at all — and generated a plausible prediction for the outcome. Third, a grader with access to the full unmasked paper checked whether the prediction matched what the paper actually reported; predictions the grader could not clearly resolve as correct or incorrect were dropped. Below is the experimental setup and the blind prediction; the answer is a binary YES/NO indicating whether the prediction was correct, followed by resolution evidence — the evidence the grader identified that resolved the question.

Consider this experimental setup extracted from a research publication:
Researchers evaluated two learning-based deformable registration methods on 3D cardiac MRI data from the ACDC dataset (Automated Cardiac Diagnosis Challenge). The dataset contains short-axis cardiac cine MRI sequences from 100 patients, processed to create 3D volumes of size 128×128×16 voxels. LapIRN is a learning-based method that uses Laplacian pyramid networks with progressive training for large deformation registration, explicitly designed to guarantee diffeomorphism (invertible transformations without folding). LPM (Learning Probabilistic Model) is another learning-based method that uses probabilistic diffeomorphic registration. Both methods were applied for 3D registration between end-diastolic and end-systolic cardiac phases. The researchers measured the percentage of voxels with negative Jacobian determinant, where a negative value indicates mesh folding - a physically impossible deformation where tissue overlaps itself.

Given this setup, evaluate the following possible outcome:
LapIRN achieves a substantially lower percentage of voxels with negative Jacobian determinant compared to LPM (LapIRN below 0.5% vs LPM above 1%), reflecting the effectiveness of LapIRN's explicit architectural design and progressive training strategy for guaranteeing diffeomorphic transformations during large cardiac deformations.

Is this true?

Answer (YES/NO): NO